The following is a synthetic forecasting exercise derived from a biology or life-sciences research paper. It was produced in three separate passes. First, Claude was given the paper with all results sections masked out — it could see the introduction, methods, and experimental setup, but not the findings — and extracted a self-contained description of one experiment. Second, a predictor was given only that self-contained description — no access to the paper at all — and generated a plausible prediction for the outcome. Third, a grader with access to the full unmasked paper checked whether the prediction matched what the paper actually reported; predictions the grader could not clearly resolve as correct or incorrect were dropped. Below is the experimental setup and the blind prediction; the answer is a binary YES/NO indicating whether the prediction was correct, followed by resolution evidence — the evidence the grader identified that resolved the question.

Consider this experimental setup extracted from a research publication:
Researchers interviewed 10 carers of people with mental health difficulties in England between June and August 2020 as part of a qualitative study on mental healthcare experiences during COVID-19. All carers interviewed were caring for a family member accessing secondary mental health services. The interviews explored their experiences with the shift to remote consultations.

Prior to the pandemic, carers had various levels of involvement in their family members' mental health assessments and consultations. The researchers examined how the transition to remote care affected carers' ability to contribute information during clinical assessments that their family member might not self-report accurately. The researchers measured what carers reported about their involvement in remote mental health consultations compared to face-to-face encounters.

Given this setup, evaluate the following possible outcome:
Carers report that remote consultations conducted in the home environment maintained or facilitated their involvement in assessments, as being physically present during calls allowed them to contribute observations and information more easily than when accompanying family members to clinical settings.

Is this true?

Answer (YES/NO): NO